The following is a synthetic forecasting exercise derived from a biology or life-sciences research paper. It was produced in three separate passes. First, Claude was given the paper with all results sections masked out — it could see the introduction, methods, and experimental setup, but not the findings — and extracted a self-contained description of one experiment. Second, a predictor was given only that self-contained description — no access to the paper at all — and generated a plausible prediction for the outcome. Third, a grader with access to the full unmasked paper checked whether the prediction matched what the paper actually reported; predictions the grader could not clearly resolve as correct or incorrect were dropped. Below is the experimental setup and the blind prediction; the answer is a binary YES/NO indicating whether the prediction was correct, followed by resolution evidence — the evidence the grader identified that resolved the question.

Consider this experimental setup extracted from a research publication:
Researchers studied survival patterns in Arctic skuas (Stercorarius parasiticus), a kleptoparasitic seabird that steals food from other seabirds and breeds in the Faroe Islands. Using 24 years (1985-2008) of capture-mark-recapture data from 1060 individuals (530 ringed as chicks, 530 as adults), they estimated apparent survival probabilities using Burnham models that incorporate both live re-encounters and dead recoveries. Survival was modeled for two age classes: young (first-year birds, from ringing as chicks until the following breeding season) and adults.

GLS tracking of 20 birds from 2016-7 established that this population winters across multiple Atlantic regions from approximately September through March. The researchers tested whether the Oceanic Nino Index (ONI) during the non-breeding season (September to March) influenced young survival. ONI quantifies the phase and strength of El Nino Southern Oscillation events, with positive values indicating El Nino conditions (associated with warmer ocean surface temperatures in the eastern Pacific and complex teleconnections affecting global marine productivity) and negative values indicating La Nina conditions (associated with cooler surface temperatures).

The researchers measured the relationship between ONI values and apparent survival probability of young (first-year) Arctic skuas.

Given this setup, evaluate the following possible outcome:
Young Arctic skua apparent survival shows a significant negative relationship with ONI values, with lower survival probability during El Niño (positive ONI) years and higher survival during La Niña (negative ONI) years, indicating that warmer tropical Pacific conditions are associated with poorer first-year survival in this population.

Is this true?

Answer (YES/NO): NO